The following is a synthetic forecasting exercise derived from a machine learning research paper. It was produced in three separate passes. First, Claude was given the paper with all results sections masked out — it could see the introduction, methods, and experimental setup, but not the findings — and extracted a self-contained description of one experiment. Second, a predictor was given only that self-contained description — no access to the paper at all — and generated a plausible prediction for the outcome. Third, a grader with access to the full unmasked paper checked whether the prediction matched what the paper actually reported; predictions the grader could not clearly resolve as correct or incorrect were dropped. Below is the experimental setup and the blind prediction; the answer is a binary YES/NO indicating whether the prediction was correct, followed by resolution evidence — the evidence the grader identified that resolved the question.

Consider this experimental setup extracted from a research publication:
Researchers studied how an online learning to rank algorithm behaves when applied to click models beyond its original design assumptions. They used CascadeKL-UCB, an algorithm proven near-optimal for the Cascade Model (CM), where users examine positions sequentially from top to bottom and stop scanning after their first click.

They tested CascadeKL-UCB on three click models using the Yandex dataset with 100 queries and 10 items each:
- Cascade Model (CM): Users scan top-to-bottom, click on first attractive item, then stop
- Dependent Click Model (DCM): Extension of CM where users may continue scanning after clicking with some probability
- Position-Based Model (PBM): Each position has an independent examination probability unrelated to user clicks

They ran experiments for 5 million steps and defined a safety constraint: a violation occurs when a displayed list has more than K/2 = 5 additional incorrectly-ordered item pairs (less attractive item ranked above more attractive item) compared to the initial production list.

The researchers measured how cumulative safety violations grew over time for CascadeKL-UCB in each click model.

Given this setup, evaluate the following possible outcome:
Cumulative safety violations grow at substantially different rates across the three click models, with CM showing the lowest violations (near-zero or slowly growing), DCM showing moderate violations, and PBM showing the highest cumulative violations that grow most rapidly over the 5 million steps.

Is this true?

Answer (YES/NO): NO